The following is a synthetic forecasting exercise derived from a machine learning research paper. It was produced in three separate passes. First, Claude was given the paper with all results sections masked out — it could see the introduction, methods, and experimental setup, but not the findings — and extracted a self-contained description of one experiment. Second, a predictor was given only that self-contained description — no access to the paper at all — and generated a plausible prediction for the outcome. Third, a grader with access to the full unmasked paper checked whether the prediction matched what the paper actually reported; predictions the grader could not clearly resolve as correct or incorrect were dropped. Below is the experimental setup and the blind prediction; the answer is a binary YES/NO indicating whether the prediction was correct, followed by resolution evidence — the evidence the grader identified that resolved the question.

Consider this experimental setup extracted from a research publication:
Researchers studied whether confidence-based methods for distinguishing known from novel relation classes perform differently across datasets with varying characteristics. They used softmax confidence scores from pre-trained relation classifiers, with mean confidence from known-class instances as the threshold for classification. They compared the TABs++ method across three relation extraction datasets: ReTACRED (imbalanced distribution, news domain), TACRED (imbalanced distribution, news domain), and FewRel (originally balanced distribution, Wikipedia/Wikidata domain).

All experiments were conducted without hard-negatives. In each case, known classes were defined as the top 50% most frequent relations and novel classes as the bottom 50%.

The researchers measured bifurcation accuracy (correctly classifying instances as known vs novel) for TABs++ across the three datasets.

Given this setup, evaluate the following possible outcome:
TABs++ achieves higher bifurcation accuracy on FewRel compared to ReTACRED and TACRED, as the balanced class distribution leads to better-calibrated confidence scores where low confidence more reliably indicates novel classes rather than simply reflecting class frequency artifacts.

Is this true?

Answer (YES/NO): YES